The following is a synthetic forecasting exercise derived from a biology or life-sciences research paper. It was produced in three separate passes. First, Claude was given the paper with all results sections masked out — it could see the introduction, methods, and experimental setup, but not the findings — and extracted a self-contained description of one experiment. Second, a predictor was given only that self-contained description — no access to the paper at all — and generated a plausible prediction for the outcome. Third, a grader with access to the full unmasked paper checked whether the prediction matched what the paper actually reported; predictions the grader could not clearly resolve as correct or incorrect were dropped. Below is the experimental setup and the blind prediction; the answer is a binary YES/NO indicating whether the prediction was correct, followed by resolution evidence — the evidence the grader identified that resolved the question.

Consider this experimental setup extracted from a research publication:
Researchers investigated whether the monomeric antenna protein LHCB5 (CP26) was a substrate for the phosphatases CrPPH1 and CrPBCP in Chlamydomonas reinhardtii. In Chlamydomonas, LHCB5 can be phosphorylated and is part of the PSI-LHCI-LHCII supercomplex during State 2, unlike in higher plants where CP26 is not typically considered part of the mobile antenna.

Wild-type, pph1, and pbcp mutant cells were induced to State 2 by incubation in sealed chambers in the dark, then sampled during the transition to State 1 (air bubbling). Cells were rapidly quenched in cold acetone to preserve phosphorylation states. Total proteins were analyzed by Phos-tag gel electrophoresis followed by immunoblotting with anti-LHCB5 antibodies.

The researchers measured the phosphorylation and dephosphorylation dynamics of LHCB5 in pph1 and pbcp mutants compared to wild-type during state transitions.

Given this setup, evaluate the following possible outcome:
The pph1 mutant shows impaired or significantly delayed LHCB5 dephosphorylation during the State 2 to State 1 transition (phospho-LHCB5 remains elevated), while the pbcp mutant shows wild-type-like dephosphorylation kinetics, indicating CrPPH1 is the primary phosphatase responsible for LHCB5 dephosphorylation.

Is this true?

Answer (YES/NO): NO